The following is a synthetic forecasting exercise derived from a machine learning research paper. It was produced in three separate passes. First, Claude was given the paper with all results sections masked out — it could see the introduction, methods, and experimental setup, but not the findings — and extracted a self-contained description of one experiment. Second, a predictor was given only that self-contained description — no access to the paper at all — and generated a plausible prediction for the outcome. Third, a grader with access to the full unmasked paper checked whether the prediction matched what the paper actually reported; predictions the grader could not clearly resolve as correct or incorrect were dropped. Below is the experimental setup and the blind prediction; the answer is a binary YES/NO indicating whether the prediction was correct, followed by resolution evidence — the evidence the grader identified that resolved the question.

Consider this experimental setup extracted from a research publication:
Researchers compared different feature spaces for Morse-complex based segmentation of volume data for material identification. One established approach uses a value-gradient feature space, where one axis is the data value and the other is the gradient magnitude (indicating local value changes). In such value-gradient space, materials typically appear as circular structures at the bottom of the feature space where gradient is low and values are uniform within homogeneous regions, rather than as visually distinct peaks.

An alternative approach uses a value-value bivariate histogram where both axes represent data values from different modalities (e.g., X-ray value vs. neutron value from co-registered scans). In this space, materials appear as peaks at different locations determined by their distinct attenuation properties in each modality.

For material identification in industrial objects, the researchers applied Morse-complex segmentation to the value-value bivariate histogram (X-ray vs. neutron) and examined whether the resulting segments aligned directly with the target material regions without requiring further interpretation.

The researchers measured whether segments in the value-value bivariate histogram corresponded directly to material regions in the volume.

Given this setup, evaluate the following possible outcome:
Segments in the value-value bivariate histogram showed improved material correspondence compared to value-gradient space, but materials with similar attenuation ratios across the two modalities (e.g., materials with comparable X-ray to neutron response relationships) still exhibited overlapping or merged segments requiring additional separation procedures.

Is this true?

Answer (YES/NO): NO